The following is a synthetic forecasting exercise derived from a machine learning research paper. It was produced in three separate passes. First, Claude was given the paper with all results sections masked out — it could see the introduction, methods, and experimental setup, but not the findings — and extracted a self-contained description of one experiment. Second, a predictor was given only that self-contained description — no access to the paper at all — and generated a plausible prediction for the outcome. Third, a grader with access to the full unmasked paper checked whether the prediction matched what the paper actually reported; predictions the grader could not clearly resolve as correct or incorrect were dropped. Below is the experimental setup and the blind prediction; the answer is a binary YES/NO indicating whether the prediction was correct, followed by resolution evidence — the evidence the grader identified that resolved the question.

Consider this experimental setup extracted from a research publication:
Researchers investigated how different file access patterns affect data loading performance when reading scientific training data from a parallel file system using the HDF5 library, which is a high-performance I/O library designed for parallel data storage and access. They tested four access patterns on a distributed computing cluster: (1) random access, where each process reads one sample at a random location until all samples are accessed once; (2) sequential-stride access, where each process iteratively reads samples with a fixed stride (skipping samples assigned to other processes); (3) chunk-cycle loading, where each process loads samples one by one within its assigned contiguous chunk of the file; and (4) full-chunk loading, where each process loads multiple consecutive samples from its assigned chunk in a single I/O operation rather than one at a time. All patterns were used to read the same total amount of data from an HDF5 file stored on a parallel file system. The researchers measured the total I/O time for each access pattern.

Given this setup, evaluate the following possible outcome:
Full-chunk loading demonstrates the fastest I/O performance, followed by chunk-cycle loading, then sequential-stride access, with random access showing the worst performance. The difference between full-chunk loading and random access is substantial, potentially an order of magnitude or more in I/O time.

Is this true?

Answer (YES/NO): YES